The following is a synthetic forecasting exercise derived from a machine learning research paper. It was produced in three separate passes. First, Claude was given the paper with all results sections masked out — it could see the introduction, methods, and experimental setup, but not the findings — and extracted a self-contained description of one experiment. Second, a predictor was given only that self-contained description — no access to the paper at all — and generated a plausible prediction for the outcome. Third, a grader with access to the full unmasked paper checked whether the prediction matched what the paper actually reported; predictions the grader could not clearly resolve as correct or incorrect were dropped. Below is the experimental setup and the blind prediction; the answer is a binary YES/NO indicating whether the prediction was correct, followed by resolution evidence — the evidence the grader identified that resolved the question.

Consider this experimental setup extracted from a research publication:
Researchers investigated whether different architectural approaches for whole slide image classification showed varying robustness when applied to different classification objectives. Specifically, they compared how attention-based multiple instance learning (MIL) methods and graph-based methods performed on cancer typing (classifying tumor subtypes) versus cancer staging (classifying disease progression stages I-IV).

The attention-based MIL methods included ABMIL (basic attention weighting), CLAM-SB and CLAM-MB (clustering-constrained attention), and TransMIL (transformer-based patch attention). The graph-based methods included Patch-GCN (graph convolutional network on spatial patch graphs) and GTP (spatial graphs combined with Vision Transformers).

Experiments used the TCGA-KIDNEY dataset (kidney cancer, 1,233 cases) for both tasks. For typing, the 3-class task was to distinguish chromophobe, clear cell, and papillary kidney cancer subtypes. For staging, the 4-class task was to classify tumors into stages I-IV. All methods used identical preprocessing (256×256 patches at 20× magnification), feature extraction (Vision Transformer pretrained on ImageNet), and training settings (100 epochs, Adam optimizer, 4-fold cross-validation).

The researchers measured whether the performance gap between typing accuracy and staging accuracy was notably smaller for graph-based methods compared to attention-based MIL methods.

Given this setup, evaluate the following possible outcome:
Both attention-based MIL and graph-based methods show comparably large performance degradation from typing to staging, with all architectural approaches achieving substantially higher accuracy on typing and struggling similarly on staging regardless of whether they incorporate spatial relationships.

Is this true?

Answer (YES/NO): NO